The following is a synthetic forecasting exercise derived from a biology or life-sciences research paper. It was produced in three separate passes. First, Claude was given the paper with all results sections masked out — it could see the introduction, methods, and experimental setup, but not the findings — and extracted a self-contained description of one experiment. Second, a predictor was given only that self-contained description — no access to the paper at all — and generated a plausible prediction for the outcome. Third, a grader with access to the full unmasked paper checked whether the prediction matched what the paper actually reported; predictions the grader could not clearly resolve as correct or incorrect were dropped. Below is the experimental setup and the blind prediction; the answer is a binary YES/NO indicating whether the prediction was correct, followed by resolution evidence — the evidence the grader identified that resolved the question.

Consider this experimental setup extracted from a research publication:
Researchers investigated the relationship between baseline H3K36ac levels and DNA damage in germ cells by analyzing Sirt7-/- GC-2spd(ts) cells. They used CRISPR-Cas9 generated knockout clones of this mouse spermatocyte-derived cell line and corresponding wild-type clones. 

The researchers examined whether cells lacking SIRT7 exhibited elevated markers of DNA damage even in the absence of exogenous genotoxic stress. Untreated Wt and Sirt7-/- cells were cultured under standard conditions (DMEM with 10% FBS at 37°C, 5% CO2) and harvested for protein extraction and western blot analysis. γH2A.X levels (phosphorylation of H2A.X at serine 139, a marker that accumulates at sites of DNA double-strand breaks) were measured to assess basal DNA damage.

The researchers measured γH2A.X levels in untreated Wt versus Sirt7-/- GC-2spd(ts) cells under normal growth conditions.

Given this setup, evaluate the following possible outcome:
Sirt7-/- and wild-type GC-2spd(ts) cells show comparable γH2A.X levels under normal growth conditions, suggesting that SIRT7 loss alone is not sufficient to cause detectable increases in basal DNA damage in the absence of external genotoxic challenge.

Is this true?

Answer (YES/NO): YES